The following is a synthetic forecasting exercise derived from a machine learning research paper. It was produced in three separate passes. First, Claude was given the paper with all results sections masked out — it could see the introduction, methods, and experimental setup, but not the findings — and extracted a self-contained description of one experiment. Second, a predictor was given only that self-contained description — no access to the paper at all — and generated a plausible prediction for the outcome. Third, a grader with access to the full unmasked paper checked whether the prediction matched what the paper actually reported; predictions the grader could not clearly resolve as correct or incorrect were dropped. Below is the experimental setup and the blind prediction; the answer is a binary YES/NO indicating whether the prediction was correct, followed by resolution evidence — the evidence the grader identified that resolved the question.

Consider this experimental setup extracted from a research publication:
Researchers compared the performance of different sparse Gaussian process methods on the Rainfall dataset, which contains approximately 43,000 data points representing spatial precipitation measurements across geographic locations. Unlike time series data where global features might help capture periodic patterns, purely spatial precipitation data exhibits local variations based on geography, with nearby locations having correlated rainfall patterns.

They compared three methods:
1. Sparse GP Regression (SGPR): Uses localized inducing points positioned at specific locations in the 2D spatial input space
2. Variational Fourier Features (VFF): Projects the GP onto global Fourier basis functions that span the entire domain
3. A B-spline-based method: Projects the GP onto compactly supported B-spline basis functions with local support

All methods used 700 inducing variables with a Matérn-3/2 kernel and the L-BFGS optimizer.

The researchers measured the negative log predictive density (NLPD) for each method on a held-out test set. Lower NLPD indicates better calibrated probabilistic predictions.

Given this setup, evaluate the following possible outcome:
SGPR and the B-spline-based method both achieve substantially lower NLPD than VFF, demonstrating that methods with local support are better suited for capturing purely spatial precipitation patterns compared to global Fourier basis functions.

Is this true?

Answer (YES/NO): NO